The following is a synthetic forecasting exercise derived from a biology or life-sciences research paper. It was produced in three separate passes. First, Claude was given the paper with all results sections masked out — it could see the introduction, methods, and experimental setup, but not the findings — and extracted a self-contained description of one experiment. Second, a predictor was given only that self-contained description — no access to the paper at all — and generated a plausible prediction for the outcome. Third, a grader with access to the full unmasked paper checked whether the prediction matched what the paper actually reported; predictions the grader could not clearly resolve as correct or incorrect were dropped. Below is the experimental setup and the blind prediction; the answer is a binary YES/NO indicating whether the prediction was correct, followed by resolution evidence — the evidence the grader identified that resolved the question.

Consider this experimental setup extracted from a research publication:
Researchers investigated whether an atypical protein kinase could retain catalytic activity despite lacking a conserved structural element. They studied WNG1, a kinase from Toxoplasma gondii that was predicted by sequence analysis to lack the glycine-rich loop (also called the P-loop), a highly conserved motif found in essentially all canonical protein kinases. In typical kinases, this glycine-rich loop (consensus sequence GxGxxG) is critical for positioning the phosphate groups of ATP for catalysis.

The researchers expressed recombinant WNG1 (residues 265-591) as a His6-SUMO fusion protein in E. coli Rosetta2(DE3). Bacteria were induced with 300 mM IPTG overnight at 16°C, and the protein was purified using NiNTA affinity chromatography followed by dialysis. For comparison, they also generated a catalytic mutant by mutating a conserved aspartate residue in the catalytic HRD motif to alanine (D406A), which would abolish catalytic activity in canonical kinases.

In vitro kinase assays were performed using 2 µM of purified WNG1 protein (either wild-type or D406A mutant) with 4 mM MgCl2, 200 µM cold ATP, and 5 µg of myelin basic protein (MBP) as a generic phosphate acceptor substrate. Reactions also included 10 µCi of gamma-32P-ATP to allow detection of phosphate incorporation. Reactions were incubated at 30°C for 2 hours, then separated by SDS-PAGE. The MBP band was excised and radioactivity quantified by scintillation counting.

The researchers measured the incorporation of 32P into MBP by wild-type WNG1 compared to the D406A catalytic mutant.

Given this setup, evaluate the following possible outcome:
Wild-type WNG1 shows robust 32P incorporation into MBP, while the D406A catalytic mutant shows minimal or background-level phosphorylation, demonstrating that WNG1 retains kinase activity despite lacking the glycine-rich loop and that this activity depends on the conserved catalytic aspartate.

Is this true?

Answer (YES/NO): YES